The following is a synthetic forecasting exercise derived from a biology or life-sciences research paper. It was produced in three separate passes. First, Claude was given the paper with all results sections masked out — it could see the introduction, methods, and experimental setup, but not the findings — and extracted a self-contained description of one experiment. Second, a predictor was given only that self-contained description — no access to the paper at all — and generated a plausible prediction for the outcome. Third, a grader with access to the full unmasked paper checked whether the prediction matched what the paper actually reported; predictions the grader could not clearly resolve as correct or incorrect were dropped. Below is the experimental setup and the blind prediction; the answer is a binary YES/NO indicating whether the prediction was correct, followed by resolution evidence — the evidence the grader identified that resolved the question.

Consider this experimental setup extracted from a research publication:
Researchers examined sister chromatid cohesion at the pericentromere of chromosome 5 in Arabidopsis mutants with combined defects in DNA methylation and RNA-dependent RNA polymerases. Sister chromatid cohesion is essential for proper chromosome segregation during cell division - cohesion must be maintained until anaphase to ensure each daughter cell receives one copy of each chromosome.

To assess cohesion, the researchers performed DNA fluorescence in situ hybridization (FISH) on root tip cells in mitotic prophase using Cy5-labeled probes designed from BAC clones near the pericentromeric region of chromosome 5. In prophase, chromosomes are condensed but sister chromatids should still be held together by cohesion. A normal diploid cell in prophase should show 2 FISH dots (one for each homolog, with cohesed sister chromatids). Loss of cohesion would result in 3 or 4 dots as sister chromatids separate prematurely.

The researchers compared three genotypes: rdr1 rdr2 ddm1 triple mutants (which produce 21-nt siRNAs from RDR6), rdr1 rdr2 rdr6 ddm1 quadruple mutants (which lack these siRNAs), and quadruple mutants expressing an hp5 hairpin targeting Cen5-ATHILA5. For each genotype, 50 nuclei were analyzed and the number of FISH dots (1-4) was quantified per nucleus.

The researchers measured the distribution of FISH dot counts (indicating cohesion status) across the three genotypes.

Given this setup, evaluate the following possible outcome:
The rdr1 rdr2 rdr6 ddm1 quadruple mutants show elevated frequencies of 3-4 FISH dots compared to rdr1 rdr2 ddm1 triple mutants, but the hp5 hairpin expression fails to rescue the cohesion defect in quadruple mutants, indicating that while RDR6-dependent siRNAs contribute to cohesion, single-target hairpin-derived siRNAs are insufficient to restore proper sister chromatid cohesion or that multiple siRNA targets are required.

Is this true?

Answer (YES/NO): NO